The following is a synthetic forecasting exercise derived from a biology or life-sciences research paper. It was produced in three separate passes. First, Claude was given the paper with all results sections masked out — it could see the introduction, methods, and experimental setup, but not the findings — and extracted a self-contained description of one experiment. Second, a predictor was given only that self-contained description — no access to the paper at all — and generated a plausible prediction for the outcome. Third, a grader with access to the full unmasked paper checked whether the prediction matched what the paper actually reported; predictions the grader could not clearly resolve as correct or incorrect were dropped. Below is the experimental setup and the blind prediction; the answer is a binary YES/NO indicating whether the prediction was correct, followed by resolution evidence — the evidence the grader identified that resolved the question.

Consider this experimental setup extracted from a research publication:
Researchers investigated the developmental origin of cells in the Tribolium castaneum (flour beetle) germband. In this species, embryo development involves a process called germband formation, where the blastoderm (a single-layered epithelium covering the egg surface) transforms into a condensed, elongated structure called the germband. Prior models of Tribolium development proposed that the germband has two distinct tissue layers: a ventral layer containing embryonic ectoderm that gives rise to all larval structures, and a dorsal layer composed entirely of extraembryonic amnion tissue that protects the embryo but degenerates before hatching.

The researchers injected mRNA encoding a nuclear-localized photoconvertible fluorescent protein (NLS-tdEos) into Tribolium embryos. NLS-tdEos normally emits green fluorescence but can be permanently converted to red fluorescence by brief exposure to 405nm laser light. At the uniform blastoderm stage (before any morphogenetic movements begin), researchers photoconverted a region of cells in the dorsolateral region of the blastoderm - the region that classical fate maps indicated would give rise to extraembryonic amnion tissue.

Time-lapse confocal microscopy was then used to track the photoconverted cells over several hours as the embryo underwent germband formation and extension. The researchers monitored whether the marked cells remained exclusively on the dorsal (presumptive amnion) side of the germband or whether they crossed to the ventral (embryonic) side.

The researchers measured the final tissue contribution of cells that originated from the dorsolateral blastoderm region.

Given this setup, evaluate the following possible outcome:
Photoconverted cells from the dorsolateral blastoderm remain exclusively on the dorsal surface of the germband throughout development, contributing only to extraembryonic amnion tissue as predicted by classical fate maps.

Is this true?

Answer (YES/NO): NO